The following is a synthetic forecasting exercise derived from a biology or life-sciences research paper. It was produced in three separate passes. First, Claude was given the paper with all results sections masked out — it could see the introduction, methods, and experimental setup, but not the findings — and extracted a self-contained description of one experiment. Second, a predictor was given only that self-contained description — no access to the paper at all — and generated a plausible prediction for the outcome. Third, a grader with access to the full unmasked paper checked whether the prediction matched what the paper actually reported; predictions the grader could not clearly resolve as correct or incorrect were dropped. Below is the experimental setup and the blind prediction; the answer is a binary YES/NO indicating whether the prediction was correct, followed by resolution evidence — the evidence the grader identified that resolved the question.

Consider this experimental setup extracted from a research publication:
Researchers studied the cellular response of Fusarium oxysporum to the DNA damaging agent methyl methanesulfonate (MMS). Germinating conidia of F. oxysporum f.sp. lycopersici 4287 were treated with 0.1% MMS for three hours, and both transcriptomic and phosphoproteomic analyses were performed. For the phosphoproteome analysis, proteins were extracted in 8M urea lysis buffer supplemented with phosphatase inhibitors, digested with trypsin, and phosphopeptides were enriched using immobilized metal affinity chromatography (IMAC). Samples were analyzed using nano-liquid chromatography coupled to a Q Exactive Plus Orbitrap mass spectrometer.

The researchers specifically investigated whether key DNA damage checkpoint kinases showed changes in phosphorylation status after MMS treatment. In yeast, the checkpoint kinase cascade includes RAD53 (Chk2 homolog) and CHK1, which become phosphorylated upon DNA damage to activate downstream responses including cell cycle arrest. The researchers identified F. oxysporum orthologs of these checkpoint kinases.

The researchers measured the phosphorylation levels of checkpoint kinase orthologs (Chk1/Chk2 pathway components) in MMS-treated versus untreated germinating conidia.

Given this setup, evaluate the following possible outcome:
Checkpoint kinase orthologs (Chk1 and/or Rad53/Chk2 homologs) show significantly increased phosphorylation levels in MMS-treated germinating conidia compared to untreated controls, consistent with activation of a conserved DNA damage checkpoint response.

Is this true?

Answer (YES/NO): YES